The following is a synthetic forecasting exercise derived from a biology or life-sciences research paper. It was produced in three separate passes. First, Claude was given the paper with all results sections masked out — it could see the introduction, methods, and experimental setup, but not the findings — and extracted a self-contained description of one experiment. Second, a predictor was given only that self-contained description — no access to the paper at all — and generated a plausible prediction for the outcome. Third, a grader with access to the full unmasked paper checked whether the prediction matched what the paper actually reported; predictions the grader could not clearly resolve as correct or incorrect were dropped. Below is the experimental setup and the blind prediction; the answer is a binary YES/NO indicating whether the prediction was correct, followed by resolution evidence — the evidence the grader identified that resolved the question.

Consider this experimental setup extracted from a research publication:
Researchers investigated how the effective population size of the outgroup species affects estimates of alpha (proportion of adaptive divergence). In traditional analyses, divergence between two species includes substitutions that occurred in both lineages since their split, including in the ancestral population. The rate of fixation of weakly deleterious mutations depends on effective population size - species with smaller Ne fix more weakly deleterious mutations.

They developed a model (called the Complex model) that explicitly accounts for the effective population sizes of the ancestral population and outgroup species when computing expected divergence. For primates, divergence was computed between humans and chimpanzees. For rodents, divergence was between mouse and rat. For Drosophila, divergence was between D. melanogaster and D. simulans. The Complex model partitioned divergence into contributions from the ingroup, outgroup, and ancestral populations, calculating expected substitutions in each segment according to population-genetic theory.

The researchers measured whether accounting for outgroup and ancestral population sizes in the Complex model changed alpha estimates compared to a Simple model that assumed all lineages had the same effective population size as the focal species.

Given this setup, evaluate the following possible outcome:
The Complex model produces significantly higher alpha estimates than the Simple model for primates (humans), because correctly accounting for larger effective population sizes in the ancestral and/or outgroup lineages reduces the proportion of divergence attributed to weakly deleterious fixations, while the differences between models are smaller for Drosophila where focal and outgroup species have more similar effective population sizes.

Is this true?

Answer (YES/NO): YES